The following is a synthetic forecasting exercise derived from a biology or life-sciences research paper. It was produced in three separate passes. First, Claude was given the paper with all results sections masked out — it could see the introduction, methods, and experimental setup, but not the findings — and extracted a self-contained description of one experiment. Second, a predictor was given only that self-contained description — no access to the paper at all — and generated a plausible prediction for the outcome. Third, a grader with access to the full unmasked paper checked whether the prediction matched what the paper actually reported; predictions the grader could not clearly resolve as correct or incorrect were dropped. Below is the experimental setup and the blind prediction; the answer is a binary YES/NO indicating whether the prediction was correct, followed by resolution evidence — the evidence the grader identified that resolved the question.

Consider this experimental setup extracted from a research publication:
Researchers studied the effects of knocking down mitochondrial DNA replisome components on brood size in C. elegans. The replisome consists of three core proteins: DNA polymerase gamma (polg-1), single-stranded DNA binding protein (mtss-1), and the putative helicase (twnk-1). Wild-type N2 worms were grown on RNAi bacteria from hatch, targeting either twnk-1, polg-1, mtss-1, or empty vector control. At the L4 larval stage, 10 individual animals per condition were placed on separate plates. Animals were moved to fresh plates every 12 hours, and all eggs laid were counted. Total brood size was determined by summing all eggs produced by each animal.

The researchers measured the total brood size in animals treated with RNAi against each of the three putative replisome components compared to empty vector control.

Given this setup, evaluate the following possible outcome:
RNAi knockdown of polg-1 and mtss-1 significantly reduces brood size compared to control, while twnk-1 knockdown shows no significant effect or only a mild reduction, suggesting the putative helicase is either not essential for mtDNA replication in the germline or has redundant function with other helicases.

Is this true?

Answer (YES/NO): NO